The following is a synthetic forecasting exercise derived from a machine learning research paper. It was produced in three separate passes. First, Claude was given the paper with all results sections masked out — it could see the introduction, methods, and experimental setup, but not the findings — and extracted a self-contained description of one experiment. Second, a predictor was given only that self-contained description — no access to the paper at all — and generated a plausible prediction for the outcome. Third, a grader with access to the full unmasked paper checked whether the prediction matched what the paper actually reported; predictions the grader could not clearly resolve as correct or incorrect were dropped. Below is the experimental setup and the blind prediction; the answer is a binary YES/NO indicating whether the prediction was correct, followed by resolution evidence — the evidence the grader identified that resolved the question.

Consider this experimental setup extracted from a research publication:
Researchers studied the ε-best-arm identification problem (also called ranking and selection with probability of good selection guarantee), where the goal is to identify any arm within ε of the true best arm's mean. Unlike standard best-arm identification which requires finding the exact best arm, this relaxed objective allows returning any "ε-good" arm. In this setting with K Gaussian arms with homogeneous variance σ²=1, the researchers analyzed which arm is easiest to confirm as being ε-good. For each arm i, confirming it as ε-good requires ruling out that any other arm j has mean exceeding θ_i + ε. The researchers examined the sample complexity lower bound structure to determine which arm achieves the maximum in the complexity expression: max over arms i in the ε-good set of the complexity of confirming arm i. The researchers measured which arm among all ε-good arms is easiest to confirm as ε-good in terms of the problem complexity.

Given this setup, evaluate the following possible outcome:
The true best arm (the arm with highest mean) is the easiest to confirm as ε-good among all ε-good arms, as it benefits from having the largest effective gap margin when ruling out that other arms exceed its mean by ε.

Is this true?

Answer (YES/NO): YES